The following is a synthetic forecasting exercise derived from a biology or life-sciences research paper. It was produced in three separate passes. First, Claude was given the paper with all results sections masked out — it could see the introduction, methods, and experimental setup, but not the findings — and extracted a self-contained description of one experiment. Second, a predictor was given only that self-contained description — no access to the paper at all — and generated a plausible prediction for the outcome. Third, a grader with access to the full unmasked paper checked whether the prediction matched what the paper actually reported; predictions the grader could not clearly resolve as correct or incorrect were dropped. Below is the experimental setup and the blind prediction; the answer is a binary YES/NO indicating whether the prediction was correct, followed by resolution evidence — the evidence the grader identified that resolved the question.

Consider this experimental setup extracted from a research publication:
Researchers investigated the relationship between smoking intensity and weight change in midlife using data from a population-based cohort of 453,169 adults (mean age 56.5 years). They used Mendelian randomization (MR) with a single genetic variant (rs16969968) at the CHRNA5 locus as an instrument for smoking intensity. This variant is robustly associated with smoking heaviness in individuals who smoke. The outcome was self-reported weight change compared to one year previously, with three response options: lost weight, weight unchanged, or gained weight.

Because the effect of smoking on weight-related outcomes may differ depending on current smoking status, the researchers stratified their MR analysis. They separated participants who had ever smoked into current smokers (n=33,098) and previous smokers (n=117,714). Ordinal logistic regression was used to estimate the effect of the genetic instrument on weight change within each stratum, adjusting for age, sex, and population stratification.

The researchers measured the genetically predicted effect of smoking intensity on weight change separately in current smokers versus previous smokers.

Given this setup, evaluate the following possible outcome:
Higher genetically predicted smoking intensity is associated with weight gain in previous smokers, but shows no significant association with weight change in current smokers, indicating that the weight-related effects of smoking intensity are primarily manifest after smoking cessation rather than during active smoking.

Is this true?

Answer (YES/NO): NO